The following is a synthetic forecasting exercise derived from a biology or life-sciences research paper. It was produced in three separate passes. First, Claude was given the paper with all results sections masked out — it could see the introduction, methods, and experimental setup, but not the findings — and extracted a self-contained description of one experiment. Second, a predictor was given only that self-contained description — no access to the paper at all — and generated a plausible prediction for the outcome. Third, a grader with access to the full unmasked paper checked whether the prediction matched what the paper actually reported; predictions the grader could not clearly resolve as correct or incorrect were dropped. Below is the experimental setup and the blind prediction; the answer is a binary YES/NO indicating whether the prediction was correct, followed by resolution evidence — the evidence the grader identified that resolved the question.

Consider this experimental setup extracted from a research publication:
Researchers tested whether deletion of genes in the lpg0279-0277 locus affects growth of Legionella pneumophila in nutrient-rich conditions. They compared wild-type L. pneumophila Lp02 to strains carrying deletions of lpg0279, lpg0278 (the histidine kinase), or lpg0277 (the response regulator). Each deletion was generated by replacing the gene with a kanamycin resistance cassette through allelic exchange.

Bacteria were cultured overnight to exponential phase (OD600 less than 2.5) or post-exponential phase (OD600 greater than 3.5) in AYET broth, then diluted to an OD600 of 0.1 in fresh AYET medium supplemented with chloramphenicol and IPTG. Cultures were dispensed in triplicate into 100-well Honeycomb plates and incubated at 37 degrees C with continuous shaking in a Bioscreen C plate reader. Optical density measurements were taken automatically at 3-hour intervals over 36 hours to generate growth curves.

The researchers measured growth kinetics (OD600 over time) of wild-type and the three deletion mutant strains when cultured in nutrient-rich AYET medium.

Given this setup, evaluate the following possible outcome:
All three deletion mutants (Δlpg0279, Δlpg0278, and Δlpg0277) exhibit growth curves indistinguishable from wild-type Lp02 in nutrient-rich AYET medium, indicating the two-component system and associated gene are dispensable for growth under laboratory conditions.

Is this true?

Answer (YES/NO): NO